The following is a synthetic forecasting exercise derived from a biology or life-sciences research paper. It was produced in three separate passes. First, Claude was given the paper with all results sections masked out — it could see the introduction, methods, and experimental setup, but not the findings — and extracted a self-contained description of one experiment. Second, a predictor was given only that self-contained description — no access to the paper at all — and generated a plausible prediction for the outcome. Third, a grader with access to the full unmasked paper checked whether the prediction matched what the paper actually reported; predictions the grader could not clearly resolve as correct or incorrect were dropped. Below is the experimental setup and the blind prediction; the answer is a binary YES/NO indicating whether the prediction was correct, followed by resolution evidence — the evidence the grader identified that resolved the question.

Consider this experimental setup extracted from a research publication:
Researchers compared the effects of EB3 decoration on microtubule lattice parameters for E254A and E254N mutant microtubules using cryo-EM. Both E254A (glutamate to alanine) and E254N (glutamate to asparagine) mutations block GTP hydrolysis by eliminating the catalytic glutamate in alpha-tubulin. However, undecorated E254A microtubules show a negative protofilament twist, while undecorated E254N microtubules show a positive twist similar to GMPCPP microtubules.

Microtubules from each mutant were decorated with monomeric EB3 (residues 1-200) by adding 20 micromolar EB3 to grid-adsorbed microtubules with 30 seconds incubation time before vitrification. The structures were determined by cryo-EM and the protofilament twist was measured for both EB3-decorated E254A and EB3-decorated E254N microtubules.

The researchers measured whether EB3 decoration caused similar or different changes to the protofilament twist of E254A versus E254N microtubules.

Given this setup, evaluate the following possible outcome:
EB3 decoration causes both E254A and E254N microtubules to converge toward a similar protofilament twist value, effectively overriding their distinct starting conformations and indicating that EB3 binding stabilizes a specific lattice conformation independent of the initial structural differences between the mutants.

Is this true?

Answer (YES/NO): YES